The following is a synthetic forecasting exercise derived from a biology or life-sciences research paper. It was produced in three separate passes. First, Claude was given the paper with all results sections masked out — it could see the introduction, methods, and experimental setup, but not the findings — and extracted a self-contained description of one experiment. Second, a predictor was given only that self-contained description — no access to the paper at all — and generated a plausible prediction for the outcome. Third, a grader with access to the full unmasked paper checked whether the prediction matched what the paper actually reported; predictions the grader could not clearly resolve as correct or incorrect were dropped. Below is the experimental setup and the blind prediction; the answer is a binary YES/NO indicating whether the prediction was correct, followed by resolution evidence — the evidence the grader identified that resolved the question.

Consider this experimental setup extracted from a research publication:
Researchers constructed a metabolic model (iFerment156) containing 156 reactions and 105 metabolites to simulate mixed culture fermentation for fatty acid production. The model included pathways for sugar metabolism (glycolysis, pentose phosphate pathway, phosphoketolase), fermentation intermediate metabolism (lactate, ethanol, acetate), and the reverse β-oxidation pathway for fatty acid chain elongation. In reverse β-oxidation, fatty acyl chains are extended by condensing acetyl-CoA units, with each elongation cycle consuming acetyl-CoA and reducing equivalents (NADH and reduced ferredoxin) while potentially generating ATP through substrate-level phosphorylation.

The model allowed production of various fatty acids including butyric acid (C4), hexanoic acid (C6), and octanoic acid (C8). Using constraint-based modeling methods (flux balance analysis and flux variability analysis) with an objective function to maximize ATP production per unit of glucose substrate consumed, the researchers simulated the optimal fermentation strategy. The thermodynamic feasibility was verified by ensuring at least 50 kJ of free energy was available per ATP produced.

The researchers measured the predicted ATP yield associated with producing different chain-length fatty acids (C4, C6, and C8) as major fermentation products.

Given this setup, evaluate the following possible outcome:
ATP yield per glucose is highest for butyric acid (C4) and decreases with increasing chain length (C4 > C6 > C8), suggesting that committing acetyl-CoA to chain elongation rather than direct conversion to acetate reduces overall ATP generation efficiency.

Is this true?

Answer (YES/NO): NO